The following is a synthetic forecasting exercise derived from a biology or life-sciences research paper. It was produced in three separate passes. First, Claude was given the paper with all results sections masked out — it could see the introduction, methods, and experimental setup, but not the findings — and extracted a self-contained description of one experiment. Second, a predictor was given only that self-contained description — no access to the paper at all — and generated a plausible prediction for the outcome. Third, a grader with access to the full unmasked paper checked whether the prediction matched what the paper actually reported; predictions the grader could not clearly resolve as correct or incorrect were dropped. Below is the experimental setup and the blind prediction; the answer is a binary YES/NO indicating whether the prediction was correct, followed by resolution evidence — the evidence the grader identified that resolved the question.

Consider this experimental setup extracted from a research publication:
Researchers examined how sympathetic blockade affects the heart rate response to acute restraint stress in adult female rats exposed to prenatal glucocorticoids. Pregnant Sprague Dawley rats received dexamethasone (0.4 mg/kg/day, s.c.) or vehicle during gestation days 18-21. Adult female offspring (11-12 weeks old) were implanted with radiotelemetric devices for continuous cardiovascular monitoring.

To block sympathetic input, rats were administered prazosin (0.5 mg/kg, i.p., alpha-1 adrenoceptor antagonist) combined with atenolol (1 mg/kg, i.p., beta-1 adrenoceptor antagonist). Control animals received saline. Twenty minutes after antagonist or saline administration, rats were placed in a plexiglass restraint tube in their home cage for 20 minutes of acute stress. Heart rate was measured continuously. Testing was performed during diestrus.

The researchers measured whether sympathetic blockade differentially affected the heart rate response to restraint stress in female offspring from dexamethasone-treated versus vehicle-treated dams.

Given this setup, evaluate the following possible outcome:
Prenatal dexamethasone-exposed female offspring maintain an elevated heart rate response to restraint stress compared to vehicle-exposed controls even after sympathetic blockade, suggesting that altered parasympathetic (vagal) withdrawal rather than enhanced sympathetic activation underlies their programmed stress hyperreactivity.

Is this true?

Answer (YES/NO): NO